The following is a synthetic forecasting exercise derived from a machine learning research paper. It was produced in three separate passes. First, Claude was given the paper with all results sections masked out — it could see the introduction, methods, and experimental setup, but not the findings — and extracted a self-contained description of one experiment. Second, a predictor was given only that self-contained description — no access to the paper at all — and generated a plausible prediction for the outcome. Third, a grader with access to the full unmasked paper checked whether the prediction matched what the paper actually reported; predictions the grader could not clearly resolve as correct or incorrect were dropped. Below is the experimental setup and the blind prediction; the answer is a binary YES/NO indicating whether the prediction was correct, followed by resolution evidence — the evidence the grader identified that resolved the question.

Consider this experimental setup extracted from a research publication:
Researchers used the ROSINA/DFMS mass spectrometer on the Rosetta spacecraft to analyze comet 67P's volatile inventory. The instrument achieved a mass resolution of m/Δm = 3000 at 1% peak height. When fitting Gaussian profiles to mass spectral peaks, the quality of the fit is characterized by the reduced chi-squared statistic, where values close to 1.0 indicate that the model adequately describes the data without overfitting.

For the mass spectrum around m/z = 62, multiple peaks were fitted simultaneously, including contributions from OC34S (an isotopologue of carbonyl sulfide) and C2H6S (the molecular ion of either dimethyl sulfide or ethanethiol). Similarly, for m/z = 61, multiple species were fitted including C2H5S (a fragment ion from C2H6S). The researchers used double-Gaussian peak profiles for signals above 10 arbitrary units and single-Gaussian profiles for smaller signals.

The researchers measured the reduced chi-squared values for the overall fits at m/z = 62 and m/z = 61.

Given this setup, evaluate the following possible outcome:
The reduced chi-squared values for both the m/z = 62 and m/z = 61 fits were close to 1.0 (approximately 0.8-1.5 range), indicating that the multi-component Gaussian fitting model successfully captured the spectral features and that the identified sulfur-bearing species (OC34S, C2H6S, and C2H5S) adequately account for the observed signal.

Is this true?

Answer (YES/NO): YES